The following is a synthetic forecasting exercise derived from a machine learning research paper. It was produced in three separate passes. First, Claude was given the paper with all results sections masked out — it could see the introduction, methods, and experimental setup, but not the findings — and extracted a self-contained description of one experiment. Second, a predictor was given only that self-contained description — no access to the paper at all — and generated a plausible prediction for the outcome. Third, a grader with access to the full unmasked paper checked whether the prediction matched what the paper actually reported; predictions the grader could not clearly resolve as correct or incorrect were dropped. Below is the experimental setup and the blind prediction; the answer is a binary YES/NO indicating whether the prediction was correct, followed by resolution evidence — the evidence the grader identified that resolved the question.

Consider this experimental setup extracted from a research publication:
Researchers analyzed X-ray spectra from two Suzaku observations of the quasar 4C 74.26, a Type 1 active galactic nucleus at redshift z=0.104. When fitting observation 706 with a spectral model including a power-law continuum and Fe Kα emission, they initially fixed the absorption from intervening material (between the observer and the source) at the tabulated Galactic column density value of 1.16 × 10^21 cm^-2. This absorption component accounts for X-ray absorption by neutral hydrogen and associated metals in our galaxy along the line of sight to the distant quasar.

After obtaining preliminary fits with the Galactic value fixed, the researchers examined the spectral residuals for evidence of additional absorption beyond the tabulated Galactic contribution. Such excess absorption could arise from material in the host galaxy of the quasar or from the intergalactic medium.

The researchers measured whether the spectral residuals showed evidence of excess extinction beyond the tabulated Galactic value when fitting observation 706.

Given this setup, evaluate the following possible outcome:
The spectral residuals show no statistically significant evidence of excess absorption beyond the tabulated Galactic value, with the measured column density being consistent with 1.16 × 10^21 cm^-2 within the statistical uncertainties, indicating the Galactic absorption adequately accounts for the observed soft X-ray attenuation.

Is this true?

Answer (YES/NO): NO